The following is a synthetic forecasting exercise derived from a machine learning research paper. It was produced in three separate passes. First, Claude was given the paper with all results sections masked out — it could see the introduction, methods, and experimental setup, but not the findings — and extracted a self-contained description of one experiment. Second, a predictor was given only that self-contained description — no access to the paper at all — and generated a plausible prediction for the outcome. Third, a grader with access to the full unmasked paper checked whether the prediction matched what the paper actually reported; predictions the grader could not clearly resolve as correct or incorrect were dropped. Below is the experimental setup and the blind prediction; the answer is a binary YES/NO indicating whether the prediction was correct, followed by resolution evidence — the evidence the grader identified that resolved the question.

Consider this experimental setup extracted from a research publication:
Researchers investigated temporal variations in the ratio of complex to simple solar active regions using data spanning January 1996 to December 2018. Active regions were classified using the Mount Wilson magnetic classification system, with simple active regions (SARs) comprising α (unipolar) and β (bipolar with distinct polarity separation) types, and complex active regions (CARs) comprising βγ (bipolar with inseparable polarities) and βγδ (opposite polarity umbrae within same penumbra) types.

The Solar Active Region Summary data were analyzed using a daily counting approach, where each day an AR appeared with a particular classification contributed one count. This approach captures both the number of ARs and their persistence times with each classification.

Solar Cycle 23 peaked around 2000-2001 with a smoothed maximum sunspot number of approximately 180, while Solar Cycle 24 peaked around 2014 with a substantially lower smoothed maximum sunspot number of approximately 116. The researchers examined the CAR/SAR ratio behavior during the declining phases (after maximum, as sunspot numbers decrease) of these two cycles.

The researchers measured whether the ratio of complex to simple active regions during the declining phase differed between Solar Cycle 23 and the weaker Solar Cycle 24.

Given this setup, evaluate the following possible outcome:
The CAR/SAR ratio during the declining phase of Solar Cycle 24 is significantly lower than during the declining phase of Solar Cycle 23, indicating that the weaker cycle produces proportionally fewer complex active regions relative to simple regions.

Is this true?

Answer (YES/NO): NO